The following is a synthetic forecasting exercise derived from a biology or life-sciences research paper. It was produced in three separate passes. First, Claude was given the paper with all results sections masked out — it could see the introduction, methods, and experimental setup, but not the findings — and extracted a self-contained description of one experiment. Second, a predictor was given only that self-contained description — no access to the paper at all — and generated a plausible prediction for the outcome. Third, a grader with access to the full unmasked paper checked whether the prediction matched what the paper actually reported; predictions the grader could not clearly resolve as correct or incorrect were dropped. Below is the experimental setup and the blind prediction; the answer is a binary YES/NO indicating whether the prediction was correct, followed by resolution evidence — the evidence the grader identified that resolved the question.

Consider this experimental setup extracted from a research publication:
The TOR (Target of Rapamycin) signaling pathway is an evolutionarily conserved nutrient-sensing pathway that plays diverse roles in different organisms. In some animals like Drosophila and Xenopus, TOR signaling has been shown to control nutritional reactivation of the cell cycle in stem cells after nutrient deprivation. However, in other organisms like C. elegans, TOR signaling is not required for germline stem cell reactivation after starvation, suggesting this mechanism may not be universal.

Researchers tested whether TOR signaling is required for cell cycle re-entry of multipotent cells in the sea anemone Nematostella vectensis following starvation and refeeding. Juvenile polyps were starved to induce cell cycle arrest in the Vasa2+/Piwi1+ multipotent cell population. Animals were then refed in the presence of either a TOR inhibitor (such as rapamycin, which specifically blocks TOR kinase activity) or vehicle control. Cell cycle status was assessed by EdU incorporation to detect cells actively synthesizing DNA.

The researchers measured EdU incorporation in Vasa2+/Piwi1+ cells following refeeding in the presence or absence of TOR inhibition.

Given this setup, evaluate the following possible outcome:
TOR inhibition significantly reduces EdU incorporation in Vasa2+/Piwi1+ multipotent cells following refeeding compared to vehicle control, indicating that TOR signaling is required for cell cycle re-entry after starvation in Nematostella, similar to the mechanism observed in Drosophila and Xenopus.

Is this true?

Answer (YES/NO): YES